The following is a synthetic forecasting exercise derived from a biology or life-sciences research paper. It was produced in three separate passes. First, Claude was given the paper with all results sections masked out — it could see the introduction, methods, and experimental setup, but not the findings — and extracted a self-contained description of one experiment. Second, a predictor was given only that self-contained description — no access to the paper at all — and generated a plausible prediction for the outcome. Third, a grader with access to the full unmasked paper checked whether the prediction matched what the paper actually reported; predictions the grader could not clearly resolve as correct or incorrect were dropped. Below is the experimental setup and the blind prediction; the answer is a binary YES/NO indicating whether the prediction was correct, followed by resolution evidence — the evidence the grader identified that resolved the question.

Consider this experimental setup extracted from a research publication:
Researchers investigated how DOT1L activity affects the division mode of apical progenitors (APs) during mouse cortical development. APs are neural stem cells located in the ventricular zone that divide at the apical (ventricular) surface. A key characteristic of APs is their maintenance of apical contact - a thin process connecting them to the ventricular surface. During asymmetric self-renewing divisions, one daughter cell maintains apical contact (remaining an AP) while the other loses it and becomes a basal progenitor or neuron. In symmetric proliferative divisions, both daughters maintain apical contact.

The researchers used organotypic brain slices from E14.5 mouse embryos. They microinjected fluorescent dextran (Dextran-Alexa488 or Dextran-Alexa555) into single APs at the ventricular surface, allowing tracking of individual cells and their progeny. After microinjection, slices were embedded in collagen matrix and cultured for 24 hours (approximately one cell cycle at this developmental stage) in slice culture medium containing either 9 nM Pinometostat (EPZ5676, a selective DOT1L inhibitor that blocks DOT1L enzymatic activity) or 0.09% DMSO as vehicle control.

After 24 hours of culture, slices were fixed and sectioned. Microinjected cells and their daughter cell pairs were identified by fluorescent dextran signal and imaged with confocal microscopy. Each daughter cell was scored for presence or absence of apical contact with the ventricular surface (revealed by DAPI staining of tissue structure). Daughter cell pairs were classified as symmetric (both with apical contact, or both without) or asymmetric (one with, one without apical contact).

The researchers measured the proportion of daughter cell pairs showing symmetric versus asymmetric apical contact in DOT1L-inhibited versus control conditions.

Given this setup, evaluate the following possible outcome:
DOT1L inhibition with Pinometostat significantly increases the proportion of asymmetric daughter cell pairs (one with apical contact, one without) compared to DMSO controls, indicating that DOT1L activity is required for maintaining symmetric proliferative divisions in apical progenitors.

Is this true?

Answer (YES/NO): NO